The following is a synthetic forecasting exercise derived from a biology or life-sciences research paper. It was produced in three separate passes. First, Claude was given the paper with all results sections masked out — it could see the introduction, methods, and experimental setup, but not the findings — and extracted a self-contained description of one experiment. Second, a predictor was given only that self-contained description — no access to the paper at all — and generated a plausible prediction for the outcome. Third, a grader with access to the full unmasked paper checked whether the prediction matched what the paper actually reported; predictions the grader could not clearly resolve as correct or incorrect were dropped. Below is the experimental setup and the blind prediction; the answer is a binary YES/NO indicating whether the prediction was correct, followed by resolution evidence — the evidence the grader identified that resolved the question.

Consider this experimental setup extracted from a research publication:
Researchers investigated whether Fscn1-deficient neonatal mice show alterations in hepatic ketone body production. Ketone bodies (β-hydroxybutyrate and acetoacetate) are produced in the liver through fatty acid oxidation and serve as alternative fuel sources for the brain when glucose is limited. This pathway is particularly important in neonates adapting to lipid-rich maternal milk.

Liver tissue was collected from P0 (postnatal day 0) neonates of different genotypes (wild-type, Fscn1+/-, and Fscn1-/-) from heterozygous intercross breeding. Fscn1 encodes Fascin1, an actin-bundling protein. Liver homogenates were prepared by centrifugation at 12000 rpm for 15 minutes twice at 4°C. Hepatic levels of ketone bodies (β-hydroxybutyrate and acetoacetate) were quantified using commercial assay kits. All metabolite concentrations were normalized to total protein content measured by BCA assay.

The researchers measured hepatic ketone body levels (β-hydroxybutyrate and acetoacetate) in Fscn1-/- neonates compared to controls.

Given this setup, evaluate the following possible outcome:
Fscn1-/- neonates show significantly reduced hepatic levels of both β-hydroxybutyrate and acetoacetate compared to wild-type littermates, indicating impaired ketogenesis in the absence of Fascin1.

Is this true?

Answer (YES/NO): YES